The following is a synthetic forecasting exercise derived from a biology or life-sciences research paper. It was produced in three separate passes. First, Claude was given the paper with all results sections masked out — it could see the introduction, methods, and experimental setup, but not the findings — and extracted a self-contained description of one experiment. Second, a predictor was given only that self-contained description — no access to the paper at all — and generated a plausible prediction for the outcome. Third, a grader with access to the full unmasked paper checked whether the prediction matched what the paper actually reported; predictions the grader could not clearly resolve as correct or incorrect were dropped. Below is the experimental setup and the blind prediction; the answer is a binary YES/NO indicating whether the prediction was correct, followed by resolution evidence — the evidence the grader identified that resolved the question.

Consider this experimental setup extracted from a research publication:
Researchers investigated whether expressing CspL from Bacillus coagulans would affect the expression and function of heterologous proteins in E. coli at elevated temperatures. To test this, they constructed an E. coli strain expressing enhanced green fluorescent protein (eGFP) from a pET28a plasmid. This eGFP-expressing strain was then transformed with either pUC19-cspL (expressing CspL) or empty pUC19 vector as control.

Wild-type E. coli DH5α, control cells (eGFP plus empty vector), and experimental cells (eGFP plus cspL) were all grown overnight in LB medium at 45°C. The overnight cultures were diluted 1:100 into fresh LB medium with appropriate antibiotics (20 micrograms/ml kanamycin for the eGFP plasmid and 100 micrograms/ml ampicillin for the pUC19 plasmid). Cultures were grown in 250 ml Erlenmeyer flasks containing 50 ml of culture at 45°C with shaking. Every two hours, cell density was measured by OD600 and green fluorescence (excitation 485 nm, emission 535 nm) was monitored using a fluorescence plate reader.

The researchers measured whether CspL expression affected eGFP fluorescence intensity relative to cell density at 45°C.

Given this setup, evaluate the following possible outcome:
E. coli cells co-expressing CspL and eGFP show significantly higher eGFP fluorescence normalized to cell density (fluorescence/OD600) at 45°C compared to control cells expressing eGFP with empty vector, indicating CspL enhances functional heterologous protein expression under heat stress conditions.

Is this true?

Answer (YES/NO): NO